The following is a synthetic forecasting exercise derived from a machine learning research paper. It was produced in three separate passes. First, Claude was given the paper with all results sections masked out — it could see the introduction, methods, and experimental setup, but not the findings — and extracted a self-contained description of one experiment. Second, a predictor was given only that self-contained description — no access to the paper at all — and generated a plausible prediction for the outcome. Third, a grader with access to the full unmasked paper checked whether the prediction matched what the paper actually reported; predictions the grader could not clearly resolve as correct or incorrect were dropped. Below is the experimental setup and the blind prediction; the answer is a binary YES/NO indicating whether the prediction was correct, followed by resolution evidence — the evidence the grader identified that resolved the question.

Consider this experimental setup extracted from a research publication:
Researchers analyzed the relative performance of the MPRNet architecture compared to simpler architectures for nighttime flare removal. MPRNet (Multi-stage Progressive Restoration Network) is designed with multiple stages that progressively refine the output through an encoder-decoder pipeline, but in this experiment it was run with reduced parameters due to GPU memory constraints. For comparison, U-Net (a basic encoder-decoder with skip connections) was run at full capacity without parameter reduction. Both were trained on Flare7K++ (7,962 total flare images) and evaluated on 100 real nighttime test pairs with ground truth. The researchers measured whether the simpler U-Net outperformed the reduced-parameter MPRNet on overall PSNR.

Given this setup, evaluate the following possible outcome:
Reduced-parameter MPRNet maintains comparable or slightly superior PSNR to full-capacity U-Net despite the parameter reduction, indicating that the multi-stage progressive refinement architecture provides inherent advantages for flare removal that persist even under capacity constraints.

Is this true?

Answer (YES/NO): NO